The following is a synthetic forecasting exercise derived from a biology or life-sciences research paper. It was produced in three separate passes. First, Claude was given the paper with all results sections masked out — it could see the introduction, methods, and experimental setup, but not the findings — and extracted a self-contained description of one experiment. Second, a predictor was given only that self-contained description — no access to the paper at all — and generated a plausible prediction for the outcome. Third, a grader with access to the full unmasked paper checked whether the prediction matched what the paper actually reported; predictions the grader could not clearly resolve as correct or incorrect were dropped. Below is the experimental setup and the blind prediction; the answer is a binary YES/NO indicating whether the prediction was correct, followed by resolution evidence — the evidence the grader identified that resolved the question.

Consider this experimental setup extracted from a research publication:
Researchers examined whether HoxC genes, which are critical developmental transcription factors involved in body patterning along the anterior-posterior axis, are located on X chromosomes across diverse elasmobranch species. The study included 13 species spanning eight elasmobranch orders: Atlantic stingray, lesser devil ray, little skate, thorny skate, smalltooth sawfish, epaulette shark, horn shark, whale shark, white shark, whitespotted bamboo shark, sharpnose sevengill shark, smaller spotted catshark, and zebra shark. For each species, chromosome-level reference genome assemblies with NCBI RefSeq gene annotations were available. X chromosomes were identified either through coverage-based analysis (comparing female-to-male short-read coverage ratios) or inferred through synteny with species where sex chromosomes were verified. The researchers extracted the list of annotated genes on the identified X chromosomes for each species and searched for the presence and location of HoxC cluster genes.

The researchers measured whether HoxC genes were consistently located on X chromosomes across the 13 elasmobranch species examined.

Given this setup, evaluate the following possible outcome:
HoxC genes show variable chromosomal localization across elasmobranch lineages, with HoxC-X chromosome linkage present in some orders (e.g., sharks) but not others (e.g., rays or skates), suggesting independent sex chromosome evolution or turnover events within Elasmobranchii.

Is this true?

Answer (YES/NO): NO